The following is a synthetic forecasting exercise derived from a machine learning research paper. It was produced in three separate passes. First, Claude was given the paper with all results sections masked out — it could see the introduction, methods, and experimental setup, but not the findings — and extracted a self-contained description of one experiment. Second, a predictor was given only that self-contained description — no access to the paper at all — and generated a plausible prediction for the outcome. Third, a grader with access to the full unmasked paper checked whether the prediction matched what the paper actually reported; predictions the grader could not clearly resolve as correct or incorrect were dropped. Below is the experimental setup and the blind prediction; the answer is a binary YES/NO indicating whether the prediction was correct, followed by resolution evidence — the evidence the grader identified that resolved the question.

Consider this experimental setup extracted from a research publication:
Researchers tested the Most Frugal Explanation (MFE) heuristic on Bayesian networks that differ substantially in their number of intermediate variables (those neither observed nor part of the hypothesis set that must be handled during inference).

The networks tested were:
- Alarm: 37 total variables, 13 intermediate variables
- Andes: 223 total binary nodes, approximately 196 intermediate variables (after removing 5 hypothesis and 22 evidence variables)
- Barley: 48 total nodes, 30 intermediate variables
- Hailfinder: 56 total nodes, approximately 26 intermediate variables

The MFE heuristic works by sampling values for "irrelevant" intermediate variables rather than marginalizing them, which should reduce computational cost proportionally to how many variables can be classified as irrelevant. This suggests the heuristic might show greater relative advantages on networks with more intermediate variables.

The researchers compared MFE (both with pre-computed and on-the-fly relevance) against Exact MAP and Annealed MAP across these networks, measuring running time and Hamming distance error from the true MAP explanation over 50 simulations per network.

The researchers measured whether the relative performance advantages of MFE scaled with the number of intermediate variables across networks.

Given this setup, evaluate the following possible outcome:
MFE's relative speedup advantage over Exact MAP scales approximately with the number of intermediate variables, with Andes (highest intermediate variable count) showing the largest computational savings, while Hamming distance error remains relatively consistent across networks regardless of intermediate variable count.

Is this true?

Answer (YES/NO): NO